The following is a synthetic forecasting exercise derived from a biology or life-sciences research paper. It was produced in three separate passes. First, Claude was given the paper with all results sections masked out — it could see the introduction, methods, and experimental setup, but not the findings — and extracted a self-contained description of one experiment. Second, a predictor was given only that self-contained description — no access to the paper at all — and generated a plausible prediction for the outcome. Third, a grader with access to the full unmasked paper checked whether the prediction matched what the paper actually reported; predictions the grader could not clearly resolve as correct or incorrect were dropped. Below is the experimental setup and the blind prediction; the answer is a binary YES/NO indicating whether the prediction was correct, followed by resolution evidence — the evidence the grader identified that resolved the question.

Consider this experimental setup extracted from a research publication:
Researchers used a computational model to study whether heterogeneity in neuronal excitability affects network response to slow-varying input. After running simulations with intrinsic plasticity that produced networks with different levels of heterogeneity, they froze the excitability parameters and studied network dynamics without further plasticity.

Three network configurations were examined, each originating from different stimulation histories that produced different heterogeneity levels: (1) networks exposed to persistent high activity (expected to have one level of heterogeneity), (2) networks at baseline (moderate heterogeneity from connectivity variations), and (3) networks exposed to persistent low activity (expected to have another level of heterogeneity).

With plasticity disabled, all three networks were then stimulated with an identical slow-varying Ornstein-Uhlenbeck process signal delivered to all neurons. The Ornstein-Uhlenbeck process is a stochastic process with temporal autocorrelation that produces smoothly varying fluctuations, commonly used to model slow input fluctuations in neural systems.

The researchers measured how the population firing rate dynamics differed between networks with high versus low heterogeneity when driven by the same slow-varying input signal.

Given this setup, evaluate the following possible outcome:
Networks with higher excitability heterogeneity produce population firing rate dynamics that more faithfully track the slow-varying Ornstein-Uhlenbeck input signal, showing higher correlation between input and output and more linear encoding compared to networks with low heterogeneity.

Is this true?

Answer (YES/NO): YES